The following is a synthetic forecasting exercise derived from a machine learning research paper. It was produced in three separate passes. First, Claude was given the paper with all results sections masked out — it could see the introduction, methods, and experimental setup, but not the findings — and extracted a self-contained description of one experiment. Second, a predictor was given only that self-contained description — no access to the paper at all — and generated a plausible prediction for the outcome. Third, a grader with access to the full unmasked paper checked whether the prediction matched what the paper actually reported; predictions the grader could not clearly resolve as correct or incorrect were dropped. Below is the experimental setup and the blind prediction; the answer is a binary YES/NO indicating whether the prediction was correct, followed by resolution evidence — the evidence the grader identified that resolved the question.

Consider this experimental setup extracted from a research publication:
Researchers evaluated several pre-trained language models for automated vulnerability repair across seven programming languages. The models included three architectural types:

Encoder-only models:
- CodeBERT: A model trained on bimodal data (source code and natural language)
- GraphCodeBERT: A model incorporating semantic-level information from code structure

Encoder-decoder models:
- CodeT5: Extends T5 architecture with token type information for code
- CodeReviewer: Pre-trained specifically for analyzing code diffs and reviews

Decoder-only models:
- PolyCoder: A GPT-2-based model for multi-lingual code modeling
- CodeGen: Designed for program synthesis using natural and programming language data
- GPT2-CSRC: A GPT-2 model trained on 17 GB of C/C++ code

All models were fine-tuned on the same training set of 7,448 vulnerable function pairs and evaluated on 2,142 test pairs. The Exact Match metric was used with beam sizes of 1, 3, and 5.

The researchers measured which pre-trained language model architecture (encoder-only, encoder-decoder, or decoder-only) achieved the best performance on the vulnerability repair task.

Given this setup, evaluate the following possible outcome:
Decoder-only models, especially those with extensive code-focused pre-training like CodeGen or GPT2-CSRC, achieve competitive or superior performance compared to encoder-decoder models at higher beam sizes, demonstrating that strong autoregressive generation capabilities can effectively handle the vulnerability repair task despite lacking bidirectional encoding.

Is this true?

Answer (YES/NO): NO